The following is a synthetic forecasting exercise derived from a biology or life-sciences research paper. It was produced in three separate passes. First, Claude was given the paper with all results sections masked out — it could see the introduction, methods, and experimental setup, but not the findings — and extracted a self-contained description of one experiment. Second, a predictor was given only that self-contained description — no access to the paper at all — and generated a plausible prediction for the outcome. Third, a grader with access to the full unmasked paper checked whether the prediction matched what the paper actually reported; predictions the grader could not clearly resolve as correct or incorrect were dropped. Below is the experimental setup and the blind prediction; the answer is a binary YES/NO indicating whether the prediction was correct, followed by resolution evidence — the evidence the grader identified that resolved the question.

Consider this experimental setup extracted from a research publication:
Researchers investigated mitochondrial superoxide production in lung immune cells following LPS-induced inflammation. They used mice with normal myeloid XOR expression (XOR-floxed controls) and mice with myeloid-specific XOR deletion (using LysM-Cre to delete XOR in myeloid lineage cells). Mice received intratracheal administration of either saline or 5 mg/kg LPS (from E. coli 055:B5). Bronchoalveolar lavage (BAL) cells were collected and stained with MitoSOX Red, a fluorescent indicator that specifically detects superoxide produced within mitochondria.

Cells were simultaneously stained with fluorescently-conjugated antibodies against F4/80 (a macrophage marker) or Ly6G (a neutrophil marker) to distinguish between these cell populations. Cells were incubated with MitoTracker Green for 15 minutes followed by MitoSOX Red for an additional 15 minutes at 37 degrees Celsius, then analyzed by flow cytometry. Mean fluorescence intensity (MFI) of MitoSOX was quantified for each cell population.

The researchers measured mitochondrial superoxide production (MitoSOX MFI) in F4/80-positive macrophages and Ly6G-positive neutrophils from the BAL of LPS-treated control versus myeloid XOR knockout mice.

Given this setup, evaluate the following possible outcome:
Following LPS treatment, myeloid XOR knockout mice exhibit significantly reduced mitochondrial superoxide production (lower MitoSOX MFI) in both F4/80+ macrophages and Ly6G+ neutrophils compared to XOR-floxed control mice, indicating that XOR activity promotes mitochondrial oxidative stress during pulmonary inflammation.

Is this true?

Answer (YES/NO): NO